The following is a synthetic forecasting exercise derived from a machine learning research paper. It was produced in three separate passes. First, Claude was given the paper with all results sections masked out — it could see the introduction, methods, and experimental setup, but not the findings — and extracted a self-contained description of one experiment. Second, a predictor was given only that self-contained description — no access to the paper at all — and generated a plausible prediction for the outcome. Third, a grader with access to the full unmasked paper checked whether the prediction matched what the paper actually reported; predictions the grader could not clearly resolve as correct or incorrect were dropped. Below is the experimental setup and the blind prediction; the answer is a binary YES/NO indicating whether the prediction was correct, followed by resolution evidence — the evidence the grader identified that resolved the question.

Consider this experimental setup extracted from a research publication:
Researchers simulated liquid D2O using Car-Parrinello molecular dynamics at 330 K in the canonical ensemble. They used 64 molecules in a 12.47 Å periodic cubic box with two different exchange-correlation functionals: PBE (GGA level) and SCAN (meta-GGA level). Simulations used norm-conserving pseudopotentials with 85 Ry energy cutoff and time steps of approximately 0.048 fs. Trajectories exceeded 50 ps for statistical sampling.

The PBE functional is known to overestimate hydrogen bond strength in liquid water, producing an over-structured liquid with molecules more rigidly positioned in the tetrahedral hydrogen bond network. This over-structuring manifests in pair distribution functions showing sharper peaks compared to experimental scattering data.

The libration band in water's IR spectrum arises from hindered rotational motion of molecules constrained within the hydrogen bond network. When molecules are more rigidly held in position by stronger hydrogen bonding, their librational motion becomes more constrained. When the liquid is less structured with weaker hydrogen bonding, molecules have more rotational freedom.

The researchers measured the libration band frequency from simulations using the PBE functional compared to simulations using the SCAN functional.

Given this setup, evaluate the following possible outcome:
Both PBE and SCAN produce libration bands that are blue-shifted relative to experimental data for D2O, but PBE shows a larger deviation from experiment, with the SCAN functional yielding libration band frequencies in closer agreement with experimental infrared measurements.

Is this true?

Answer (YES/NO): NO